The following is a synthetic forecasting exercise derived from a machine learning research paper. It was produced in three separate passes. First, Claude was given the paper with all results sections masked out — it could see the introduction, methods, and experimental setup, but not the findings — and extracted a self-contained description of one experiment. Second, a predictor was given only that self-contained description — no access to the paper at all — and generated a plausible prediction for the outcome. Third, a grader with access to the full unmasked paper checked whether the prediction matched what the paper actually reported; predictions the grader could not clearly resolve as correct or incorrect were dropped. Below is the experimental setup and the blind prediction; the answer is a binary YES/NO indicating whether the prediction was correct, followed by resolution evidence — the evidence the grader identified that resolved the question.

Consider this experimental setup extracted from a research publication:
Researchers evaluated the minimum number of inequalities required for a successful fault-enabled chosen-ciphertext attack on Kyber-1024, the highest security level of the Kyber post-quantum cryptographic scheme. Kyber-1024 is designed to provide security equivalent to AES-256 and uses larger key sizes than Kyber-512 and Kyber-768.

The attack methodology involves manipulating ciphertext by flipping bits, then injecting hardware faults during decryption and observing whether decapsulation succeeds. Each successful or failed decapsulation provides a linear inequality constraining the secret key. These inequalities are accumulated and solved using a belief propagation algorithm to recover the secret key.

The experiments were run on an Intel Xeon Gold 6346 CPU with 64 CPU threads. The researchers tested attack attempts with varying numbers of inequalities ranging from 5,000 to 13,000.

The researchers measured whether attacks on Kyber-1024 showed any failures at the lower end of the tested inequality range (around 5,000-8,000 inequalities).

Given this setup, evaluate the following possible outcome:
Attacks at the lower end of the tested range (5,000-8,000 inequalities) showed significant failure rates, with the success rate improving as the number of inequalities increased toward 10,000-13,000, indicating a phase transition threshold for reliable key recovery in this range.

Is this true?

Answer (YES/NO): YES